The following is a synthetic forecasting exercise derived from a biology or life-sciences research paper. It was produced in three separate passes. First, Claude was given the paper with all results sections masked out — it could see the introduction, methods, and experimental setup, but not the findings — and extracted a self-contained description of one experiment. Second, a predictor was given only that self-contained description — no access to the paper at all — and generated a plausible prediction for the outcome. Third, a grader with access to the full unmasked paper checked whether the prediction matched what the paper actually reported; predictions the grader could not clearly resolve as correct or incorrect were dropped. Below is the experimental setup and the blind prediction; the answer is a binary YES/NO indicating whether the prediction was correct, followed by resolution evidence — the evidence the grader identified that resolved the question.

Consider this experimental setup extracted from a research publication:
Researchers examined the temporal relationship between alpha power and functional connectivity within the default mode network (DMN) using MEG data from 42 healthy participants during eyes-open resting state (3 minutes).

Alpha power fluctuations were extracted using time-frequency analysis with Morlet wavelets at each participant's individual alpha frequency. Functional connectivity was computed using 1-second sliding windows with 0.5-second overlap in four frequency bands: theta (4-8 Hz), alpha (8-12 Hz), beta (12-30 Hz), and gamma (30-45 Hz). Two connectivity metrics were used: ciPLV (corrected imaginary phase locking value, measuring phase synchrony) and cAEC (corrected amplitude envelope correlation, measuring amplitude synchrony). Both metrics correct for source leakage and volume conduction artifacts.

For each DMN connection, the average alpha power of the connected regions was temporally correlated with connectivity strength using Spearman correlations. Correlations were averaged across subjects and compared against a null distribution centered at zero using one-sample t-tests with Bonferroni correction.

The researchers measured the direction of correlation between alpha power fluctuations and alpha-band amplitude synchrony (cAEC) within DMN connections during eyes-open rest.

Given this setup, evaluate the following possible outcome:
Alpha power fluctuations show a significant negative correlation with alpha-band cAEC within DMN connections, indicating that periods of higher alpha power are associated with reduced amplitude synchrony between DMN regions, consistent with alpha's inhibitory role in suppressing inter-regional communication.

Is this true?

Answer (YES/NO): NO